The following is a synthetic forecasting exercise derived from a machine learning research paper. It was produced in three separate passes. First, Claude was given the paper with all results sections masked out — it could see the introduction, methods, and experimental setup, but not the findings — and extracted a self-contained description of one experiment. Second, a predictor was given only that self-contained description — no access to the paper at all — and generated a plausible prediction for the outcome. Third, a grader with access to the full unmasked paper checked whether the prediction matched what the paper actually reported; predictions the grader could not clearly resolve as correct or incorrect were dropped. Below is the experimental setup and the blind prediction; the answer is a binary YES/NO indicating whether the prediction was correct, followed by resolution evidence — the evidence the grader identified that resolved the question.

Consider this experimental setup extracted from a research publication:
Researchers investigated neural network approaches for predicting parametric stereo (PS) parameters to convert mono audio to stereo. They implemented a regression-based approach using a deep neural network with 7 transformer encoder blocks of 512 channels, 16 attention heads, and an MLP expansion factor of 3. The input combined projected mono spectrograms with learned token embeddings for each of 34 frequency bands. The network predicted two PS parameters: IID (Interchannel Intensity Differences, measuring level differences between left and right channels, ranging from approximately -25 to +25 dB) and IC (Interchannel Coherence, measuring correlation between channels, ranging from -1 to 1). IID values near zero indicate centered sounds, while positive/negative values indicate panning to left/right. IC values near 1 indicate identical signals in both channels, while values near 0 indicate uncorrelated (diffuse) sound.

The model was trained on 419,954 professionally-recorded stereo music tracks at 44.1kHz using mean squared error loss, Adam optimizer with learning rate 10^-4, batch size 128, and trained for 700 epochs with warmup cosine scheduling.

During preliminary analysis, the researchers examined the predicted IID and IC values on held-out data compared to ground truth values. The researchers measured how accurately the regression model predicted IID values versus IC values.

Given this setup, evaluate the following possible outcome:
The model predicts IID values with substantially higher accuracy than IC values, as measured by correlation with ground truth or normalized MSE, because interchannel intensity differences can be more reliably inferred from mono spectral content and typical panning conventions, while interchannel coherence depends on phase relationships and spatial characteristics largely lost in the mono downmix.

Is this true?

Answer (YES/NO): NO